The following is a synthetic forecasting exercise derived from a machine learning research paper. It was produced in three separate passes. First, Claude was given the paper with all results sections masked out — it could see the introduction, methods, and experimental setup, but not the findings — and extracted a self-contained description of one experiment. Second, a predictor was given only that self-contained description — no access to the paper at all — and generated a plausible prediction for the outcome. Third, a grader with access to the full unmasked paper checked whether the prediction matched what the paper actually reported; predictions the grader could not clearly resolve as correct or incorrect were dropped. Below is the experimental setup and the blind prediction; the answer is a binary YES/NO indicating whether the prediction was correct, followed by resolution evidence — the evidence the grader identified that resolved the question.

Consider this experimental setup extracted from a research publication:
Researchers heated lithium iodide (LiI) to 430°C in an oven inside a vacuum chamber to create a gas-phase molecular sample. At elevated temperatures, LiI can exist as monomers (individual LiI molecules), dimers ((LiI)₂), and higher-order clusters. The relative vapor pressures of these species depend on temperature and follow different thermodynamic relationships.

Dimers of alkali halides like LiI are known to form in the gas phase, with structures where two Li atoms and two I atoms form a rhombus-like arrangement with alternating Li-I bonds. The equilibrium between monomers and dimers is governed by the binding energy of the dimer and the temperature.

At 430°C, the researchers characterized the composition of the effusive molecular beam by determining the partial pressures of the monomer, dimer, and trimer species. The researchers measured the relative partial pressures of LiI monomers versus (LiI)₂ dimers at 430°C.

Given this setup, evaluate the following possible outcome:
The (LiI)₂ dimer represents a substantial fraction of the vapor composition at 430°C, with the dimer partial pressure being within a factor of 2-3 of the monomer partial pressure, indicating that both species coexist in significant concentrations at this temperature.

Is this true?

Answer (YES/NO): YES